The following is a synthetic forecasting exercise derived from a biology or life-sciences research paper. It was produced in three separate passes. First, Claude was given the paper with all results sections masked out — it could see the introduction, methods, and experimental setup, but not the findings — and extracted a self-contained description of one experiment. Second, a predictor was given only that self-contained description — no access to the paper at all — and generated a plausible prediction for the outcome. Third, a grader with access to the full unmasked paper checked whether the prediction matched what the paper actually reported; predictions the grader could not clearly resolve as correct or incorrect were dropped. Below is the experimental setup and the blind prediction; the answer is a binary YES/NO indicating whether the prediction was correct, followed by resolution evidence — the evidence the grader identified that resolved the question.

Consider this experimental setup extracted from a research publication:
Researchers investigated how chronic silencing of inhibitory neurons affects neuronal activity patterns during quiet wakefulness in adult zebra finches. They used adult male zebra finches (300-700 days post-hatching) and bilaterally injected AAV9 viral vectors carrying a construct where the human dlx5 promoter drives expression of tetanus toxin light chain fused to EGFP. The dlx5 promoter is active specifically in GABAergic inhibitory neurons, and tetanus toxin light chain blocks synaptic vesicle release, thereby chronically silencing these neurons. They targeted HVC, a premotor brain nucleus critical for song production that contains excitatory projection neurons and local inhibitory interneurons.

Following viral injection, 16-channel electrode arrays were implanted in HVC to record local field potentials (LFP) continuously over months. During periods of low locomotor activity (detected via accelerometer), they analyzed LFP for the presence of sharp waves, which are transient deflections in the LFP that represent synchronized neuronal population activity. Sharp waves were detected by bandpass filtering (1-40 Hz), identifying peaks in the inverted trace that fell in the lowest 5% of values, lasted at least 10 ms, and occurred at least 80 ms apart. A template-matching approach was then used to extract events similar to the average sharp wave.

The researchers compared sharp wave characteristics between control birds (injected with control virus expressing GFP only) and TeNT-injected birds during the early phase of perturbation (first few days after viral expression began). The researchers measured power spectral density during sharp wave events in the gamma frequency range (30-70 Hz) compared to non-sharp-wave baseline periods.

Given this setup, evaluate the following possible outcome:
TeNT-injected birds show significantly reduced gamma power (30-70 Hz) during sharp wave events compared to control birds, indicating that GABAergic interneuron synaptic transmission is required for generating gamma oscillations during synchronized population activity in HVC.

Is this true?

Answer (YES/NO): NO